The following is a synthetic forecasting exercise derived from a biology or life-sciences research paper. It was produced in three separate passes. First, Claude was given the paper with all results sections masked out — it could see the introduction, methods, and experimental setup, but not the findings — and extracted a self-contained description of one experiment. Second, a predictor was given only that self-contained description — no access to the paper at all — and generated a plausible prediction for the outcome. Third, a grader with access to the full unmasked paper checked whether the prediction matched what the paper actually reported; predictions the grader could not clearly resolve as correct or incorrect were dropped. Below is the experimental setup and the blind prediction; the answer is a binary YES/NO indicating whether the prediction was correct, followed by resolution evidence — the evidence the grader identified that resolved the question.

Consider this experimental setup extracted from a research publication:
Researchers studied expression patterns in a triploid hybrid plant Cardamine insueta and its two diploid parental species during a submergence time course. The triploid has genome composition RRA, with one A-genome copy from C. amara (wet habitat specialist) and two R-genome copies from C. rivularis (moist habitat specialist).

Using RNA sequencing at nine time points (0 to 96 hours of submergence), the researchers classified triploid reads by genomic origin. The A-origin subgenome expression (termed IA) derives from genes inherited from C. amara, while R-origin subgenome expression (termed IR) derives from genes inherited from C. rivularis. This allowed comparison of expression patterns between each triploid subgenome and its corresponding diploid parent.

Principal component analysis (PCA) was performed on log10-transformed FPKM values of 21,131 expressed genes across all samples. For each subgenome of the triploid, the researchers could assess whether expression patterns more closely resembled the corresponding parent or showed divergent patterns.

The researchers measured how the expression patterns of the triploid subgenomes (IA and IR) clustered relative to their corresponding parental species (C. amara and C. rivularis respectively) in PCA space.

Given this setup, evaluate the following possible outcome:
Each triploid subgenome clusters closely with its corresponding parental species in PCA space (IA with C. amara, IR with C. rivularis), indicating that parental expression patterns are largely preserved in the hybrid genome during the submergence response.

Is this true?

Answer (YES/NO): YES